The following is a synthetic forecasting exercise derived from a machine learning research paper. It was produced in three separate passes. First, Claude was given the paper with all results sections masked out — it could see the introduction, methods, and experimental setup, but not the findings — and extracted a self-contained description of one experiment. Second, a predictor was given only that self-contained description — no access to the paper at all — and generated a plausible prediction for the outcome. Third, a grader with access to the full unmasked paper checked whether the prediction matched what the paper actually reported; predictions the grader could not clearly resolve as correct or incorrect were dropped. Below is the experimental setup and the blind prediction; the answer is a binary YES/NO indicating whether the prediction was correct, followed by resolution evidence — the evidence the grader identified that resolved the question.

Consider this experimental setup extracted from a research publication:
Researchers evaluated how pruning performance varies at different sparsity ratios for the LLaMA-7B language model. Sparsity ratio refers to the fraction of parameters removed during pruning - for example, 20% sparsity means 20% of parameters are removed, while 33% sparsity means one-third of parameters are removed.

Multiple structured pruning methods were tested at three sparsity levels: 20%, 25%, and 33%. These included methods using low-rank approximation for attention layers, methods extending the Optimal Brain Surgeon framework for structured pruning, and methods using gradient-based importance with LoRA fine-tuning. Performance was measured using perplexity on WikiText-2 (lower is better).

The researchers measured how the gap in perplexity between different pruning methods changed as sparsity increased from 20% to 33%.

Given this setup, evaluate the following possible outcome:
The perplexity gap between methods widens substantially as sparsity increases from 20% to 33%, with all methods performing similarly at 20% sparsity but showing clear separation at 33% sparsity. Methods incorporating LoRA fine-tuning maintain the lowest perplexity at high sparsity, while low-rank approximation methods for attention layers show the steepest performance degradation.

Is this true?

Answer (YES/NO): NO